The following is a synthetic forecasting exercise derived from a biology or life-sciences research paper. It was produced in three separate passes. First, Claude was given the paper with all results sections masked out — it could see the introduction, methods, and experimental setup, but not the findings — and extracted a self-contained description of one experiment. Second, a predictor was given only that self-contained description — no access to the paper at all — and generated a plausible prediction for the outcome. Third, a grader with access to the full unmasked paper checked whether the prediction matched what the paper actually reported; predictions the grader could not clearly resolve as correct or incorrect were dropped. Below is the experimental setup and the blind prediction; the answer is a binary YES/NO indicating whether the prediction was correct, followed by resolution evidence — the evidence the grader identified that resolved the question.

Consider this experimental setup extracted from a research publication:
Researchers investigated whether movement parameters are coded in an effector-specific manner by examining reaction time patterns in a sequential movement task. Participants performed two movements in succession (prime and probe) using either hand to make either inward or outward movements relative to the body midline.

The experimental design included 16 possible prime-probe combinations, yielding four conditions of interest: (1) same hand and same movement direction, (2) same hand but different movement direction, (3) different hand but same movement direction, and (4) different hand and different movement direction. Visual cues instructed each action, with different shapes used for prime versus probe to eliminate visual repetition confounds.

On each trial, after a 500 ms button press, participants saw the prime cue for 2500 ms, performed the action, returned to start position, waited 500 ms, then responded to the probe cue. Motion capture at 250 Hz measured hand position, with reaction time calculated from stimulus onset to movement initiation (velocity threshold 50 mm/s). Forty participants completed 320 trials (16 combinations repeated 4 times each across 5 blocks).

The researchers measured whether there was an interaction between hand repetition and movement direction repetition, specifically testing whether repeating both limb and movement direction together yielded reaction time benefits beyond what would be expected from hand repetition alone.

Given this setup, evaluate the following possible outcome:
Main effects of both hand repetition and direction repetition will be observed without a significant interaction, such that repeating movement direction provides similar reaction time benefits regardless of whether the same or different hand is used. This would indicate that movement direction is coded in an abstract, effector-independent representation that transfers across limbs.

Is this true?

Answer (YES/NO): NO